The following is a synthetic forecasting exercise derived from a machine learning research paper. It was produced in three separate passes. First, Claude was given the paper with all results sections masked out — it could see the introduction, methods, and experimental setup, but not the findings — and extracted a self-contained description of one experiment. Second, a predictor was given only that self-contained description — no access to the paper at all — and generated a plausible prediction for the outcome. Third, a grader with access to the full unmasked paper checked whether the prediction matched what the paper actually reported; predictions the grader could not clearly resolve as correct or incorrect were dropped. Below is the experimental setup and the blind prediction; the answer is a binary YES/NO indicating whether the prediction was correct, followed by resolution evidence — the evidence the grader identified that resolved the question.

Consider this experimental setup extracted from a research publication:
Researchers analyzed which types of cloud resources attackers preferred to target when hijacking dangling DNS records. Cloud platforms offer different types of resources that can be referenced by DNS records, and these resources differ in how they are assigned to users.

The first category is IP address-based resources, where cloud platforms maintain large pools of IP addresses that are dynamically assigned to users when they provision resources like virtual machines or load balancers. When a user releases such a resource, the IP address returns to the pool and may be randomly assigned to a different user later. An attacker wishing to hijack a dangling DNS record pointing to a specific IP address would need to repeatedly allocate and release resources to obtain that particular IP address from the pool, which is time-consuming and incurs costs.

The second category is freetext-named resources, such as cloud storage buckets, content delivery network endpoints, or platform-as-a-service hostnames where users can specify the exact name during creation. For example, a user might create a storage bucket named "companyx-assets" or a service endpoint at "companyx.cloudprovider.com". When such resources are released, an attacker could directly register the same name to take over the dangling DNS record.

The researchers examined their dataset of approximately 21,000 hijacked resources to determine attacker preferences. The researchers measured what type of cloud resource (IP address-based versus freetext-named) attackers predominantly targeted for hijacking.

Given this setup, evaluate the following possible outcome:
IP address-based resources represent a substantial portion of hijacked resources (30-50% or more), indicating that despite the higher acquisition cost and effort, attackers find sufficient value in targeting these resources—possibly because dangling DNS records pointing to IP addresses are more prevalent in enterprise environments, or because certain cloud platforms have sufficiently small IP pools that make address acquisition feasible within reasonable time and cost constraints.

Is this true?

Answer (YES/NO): NO